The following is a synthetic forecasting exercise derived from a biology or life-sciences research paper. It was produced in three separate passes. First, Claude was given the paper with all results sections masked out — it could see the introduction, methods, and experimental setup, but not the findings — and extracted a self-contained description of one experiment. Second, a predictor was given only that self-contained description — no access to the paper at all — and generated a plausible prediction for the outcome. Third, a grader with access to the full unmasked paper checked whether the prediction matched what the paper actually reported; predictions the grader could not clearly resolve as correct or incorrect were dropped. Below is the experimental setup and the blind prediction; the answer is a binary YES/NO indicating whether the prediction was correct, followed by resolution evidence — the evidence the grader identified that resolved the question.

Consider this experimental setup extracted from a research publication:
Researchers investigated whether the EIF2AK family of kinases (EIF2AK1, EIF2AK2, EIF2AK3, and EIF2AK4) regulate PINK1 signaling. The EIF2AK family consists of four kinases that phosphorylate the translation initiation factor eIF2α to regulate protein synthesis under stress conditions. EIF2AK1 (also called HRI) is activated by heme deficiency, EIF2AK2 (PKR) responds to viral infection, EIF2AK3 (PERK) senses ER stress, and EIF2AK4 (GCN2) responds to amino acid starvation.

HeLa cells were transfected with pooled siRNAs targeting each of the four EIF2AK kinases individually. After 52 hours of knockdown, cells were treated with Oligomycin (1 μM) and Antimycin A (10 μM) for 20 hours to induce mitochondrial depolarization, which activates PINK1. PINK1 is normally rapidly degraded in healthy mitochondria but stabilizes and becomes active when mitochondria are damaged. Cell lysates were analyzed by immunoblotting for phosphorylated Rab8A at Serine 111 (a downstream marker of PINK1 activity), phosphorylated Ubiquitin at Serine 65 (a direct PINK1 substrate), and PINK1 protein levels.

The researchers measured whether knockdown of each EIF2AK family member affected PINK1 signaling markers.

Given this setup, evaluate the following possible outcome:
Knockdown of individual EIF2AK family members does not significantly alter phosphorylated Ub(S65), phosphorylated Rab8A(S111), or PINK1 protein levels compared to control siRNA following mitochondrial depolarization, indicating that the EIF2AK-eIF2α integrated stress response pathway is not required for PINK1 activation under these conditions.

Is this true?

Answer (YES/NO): NO